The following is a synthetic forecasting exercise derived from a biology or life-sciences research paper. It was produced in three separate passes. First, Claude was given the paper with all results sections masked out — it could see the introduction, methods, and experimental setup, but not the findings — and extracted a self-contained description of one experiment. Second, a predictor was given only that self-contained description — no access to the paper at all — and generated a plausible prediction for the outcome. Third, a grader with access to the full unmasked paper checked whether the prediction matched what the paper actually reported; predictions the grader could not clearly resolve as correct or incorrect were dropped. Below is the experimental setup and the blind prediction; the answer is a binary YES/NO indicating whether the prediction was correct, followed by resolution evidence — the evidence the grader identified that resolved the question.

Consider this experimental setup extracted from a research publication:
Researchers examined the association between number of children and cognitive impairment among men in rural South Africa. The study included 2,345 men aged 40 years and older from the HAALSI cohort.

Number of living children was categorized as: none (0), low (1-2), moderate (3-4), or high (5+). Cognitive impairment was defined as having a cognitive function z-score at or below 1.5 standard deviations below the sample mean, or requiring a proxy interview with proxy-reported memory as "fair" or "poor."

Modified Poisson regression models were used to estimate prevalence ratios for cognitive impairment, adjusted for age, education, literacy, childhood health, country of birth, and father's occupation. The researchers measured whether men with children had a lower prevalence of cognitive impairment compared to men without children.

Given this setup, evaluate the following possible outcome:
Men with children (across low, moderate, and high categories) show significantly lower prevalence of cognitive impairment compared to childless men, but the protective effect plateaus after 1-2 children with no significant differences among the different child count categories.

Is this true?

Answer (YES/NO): NO